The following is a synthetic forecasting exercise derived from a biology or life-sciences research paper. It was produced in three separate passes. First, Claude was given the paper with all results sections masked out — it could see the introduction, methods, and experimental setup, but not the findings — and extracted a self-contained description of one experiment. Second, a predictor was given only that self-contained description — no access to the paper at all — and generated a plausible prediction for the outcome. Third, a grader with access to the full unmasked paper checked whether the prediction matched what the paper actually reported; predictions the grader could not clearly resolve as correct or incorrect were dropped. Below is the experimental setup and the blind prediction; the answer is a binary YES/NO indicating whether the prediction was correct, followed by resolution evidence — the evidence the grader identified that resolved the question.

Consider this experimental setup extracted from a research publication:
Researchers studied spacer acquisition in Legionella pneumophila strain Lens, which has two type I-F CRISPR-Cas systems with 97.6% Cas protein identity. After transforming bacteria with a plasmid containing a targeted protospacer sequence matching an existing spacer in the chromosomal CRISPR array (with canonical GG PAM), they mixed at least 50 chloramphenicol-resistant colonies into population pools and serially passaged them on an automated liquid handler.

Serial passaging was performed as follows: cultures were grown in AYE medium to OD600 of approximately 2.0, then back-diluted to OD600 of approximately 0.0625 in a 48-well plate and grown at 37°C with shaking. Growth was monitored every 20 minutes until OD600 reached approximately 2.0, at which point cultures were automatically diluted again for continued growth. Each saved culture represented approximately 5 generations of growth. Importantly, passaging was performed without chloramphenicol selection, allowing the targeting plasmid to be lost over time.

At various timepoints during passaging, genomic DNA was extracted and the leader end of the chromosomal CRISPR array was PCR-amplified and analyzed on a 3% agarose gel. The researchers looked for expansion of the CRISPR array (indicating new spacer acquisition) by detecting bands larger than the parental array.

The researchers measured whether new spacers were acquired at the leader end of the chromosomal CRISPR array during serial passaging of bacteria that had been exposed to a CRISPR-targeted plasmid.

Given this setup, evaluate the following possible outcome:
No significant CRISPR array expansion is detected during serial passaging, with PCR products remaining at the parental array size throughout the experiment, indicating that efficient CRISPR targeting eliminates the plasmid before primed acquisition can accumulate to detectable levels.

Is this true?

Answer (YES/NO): NO